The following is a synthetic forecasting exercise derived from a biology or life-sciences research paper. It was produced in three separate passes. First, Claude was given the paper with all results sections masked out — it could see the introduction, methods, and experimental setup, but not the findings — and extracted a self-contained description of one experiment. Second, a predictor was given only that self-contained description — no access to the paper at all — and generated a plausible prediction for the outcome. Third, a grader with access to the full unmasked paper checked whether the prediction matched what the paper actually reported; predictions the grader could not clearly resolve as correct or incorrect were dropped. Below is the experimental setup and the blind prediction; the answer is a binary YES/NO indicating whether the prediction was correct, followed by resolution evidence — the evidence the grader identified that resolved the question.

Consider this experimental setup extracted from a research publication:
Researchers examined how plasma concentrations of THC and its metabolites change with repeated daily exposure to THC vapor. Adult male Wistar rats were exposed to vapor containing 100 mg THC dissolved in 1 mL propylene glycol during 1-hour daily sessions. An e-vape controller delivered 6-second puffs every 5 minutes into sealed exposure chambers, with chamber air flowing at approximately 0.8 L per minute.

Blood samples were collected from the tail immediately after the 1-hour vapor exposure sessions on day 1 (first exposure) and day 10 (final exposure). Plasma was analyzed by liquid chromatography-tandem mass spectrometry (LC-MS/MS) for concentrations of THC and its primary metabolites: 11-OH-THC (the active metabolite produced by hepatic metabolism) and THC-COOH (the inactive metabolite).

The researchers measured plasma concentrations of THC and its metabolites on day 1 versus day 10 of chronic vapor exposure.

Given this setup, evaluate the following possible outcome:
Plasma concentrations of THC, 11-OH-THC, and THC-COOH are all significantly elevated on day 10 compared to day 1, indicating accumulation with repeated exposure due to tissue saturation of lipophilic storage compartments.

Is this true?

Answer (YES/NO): NO